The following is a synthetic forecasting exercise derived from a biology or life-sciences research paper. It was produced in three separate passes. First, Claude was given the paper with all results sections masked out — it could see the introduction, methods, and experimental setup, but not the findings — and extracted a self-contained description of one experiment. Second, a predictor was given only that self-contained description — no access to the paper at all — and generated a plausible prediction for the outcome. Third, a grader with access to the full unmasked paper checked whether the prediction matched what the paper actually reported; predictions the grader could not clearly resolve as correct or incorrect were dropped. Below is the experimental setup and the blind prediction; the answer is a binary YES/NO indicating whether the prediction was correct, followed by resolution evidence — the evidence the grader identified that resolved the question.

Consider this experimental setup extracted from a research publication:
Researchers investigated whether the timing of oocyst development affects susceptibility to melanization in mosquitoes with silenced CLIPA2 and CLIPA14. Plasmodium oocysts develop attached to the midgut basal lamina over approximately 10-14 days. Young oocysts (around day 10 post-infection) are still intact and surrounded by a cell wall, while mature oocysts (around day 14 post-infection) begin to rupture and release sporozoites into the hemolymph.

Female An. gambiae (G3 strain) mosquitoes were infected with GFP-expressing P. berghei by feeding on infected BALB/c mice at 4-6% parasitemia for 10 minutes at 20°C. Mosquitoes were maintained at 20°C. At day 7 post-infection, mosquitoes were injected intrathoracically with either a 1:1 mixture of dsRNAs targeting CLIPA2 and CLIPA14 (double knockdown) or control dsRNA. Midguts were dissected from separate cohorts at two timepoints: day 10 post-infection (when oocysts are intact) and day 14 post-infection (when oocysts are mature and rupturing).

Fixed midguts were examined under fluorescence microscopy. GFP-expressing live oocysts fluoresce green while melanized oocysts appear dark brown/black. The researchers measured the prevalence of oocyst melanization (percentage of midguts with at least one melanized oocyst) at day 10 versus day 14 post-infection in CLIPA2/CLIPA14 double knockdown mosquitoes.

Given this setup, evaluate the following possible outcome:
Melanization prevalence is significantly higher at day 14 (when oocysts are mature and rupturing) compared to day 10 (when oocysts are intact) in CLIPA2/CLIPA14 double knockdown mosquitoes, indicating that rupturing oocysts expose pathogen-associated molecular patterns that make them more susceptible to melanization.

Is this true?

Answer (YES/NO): YES